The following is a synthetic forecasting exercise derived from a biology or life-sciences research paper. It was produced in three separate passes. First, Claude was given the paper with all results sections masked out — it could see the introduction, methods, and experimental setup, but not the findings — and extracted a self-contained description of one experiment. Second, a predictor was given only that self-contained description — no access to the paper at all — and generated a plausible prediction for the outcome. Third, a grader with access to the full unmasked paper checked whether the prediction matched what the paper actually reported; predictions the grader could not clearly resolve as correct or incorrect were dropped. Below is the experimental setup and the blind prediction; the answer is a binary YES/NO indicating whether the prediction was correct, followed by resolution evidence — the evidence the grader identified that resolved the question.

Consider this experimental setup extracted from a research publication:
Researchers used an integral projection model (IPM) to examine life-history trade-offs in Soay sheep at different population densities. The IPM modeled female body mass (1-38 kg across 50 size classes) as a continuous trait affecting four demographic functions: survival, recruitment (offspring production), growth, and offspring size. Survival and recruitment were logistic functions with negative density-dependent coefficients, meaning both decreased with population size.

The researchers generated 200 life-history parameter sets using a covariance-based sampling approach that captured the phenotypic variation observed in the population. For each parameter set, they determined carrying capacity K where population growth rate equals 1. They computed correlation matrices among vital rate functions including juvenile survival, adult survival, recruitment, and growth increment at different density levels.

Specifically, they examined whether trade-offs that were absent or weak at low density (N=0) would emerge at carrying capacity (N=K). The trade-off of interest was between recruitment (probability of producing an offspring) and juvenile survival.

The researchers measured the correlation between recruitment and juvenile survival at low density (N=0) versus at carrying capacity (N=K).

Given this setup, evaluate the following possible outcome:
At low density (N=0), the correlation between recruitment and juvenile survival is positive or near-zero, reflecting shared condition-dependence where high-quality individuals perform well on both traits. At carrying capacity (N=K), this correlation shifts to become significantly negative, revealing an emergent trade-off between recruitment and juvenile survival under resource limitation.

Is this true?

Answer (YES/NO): YES